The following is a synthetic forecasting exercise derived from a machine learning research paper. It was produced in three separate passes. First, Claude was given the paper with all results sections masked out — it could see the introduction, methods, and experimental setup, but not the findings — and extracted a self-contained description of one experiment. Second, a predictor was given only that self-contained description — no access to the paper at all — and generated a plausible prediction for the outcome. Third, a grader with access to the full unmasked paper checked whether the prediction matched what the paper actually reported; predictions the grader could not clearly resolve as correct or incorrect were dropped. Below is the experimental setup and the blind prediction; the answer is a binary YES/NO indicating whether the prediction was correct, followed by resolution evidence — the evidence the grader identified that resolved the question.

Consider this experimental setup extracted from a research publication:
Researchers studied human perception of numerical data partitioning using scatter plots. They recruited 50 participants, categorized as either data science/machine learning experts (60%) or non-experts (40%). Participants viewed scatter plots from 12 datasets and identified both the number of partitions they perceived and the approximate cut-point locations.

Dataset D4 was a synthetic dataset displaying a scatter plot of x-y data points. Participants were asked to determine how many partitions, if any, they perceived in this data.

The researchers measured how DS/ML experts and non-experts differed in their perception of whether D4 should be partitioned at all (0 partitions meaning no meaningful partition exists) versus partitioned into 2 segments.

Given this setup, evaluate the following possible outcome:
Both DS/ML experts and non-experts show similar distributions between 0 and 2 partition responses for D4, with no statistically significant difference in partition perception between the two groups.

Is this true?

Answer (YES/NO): NO